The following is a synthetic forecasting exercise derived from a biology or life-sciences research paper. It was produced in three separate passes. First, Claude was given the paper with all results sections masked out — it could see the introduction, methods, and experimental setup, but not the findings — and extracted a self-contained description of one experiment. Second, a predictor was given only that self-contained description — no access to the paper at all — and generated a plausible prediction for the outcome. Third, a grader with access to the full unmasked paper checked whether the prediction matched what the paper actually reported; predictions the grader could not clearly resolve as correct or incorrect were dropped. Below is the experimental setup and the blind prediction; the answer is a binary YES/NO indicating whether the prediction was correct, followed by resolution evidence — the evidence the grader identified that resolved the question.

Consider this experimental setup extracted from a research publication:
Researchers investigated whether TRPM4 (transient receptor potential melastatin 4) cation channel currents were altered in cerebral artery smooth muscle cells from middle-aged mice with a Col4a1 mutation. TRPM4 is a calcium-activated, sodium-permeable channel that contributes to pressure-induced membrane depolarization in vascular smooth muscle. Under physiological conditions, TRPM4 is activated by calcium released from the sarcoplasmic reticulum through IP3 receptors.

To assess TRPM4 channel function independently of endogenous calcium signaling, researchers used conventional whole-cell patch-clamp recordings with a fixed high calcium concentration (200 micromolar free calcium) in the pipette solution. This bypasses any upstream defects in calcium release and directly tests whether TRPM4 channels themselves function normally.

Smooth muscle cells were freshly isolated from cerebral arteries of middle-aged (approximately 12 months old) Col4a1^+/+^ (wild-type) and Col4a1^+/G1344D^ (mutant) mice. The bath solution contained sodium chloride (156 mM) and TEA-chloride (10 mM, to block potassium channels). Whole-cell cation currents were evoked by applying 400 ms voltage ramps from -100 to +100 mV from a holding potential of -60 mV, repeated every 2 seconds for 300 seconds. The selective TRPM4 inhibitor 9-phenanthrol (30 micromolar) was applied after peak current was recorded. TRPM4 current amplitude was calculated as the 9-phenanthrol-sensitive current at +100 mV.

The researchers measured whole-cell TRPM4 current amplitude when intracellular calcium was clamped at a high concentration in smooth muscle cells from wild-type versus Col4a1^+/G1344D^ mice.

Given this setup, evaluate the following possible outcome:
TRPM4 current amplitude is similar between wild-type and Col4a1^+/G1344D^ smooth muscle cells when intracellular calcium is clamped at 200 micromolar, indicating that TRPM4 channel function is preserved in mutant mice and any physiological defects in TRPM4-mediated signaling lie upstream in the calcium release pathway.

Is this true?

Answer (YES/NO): YES